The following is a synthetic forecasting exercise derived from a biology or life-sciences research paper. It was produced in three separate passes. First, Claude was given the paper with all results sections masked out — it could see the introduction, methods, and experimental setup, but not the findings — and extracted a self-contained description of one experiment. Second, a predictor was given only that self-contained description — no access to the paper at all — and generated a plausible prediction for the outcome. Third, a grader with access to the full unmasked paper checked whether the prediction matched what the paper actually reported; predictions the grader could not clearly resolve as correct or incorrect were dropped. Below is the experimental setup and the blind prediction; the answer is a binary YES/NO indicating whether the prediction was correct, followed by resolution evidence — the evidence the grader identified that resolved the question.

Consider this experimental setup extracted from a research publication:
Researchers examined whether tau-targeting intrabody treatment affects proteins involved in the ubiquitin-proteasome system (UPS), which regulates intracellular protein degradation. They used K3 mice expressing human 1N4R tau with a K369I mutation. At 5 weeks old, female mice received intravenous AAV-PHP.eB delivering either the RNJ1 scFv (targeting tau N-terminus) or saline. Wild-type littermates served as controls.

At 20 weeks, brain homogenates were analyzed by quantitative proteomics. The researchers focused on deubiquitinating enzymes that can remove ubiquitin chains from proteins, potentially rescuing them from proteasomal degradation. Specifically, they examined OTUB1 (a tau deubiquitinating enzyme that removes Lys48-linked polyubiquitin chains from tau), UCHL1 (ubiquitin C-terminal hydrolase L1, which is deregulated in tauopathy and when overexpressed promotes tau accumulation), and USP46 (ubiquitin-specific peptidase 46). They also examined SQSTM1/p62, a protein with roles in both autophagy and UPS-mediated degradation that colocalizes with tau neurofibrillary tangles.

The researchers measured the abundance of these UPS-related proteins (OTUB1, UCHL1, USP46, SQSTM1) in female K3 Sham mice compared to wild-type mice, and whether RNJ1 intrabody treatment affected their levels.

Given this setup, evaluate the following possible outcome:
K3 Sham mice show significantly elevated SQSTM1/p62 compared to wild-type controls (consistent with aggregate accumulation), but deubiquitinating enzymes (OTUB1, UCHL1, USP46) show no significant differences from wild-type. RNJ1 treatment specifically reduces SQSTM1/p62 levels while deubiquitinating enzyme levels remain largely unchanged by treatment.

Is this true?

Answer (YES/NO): NO